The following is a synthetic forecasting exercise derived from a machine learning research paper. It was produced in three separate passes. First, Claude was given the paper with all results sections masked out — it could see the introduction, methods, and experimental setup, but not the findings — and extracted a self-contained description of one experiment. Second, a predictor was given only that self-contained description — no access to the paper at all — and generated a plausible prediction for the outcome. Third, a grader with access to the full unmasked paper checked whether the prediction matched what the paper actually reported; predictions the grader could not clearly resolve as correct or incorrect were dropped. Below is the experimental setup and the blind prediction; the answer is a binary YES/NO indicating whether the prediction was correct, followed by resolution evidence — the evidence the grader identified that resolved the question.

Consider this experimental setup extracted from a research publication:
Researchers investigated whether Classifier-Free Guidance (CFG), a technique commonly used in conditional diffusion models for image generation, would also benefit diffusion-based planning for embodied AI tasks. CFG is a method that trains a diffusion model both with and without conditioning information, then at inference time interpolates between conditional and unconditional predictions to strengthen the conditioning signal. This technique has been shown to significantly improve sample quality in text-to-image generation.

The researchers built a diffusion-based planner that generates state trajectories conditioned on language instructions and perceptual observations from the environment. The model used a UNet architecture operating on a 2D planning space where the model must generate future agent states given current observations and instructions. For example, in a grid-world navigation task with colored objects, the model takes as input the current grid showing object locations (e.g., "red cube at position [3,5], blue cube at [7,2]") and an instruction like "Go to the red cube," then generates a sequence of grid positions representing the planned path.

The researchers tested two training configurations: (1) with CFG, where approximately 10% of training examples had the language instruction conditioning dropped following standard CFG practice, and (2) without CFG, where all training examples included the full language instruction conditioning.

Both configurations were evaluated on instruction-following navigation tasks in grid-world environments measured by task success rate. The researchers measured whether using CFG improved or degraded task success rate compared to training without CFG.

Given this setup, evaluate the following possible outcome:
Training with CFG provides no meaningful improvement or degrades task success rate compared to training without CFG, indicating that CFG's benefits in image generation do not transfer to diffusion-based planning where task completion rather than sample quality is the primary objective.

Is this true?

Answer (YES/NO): YES